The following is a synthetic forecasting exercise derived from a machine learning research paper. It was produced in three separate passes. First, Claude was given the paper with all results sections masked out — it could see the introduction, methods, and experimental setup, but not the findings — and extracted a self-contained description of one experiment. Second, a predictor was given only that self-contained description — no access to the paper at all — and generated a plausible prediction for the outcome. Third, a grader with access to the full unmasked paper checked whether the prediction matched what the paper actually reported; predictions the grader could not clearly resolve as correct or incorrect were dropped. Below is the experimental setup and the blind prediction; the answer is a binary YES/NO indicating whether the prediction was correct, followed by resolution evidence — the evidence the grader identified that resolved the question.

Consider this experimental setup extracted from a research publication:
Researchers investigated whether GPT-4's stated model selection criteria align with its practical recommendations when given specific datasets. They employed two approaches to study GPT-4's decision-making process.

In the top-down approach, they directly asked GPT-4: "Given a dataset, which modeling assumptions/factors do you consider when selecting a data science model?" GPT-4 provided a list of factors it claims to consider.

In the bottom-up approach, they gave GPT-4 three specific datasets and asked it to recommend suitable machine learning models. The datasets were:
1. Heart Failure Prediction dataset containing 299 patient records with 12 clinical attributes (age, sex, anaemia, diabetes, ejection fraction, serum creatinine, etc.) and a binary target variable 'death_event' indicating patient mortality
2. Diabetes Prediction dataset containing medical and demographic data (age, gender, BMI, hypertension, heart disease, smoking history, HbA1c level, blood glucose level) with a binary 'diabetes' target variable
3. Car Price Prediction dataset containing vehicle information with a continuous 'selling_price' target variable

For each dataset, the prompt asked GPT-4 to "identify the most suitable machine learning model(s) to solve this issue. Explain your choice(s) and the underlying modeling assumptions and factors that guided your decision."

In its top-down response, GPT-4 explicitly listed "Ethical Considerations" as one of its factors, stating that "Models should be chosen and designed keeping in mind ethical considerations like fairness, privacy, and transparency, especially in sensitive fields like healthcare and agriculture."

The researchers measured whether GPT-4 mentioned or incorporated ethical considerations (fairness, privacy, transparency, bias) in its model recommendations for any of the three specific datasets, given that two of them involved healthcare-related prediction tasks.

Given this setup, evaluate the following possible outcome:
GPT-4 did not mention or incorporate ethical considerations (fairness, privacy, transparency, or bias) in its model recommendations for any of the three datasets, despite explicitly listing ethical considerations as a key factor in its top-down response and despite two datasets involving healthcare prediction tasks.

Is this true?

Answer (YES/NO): YES